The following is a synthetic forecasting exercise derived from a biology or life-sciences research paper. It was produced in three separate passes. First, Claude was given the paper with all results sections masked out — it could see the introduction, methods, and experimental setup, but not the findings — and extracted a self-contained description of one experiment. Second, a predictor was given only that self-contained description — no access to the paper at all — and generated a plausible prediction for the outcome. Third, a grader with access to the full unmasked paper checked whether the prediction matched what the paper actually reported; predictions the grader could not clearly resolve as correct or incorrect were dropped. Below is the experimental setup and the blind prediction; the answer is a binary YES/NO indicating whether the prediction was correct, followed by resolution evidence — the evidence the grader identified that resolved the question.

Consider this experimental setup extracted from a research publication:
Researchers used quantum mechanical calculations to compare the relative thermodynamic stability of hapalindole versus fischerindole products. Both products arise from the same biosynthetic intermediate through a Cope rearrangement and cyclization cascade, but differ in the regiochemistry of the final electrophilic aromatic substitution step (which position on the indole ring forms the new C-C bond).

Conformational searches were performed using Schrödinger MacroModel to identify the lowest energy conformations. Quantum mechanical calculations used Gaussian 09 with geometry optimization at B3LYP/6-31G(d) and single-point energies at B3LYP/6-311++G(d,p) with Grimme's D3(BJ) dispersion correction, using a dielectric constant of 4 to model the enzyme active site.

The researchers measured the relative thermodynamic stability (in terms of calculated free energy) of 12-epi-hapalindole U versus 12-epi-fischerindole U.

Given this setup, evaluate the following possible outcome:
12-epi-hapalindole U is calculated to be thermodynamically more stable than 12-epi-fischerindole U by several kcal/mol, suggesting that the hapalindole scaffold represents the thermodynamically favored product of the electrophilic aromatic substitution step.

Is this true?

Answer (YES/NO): NO